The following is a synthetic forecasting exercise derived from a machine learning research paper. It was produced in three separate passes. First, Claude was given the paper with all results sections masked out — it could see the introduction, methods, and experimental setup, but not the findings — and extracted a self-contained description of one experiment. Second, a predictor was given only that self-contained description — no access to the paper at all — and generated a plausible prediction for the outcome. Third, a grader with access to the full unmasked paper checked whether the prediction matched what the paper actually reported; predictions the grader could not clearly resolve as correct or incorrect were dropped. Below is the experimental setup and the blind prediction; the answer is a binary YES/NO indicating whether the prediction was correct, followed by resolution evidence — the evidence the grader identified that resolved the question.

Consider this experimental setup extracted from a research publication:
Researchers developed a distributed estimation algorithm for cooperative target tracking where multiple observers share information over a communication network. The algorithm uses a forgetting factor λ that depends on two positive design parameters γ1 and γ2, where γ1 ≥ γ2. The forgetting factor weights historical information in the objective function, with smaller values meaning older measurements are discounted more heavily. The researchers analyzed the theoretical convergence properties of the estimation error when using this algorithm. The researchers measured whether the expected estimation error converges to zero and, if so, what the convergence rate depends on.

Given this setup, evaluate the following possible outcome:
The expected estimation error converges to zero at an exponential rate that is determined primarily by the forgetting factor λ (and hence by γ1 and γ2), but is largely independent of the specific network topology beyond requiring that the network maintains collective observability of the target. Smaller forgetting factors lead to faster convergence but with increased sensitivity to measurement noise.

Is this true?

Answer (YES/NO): NO